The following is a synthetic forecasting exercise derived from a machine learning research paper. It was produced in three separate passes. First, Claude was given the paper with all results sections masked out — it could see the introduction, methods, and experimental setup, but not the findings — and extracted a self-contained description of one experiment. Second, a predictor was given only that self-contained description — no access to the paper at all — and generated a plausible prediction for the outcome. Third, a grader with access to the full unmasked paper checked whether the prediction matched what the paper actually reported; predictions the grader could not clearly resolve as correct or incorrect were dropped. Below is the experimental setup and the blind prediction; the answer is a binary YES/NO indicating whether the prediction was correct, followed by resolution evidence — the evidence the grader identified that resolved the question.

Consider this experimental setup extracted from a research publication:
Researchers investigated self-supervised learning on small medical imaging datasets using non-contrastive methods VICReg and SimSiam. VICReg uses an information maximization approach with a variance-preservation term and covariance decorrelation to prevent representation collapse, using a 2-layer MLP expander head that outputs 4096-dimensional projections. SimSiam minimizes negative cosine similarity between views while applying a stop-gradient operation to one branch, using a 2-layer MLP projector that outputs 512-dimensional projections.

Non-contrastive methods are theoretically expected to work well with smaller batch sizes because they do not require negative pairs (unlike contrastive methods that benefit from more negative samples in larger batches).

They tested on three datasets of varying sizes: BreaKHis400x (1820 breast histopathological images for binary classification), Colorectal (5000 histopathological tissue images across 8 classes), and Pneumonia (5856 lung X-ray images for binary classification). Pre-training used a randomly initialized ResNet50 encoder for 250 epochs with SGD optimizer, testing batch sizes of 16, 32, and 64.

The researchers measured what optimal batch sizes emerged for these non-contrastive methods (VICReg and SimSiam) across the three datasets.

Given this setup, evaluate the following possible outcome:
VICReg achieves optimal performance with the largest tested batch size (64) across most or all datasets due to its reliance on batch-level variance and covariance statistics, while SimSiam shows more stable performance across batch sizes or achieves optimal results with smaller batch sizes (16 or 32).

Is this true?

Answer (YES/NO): YES